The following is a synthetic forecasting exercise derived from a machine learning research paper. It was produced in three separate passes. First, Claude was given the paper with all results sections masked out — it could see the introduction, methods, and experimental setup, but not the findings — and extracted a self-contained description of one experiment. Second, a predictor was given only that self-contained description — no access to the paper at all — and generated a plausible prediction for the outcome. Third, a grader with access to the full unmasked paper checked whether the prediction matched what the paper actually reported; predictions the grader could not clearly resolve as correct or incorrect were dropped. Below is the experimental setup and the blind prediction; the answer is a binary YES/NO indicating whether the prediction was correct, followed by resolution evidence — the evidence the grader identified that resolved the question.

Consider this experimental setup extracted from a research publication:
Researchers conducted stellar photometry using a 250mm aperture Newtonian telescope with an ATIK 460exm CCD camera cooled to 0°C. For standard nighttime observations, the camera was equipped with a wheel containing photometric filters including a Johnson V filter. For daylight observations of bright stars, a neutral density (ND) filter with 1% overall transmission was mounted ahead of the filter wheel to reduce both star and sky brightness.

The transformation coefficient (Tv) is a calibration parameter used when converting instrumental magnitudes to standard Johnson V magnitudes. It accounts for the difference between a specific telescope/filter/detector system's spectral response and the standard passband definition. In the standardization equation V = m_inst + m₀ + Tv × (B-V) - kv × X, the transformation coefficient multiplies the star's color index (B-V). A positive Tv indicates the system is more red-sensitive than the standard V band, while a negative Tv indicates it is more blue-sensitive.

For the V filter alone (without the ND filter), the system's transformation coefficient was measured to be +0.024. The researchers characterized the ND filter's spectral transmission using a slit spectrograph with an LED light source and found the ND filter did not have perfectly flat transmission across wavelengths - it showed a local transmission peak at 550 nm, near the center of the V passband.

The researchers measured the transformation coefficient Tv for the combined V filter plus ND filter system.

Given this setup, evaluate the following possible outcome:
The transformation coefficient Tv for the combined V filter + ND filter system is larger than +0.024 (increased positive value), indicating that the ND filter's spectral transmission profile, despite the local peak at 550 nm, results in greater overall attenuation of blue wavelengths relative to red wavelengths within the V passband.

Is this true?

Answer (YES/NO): NO